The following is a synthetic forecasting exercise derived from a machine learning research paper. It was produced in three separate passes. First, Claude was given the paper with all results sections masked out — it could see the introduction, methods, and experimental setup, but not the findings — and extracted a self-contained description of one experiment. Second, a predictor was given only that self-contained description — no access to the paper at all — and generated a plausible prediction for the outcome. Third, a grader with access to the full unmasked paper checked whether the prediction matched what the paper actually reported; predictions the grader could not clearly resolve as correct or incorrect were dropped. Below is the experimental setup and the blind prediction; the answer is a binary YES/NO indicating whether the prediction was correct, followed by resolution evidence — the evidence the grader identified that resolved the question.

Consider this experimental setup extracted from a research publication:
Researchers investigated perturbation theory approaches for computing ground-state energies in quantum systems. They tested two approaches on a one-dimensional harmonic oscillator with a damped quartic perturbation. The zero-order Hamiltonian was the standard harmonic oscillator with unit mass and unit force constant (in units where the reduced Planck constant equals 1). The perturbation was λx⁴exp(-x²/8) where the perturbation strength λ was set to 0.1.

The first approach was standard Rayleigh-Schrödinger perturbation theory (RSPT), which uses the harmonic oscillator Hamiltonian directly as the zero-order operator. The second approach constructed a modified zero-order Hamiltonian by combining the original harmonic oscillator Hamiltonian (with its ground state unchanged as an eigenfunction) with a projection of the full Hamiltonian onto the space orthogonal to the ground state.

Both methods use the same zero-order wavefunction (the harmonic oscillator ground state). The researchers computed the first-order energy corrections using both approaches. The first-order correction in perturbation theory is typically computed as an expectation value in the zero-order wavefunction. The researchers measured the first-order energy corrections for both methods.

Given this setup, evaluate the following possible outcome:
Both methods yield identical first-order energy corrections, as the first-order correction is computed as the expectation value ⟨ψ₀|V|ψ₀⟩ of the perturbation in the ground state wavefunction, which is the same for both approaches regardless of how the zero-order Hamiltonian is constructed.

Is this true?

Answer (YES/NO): YES